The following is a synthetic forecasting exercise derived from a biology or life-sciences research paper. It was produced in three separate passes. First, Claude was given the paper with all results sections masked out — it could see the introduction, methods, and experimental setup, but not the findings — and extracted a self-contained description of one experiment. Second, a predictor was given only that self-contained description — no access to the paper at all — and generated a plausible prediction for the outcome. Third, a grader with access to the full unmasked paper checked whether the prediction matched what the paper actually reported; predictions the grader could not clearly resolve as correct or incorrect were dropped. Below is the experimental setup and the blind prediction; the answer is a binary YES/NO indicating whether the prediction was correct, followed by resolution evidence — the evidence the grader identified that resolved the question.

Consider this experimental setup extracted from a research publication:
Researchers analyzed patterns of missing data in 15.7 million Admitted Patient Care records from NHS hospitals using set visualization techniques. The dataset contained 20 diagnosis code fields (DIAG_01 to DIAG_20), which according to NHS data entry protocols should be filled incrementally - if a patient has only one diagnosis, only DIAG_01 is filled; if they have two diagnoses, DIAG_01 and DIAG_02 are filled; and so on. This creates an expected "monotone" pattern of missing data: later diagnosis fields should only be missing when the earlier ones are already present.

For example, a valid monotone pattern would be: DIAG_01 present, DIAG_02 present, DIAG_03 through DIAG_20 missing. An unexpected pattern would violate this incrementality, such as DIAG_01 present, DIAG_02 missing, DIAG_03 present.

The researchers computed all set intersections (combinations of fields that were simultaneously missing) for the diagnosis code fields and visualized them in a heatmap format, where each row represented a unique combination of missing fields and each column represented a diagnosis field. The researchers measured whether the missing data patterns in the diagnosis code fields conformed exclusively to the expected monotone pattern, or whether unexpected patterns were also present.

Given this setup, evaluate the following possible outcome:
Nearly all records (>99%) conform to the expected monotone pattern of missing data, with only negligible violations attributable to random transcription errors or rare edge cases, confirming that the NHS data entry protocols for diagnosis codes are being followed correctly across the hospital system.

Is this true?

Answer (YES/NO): NO